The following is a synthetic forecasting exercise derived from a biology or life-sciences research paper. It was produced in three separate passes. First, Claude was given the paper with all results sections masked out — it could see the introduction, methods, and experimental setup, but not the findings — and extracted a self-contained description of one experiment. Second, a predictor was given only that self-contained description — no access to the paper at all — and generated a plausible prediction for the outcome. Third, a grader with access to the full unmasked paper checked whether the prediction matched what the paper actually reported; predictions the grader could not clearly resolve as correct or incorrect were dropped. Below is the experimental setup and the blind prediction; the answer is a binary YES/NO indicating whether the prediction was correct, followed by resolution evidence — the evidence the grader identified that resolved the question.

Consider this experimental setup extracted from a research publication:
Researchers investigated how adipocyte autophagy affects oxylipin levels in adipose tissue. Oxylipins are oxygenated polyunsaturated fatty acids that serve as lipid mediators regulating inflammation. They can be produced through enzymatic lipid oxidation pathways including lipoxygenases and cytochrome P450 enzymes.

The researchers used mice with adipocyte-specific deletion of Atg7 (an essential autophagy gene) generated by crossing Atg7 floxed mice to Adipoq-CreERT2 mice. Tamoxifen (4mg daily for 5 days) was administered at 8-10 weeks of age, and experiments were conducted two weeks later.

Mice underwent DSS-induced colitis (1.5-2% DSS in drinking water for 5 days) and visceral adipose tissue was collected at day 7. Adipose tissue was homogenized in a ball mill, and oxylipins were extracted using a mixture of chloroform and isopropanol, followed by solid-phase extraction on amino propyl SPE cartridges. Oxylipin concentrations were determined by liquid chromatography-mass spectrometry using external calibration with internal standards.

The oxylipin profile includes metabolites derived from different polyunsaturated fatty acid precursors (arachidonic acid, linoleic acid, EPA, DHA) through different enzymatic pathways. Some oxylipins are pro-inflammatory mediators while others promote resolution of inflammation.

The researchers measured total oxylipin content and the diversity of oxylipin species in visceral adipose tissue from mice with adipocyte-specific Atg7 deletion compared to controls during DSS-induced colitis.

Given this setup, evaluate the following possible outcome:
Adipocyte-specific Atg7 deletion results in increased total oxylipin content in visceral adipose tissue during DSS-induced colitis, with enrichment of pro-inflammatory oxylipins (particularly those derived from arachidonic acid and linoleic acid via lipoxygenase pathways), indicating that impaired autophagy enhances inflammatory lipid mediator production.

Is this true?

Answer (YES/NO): NO